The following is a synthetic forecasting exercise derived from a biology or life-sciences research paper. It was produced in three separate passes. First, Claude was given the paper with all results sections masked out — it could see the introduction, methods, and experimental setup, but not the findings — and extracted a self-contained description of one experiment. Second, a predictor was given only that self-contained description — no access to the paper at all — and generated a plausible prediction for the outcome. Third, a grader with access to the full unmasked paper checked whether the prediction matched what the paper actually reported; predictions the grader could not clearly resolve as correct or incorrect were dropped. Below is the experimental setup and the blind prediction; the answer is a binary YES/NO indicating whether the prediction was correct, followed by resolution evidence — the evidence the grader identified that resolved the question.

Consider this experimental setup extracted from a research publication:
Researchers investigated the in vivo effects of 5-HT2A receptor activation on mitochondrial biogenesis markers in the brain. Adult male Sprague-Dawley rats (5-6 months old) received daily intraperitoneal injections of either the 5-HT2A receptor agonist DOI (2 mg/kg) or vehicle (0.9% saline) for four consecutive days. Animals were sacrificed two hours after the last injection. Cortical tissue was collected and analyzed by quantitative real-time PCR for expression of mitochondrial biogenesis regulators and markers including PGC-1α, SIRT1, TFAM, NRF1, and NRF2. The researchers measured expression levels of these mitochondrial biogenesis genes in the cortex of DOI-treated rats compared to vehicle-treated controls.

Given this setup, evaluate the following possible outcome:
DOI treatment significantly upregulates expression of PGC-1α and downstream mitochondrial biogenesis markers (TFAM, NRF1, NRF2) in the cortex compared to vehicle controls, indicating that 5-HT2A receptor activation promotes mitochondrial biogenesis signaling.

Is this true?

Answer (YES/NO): YES